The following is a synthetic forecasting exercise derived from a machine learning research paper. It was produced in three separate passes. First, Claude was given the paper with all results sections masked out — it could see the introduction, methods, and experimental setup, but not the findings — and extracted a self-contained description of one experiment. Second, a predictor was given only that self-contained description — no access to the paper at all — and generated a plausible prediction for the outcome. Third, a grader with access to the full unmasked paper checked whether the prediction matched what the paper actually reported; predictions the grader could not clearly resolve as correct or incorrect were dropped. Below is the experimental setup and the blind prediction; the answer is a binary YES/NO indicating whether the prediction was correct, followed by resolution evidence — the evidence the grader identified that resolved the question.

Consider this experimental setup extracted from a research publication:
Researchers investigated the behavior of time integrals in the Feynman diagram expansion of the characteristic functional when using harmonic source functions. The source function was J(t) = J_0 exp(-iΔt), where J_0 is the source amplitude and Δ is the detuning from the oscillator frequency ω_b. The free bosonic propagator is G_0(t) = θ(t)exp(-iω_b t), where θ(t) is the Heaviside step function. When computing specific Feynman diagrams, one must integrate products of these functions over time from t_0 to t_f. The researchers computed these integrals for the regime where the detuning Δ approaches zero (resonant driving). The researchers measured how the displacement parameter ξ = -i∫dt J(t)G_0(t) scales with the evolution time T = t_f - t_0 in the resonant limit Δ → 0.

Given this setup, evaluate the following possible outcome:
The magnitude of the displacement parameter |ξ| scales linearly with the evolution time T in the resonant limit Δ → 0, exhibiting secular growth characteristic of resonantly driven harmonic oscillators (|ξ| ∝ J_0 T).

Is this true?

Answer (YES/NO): YES